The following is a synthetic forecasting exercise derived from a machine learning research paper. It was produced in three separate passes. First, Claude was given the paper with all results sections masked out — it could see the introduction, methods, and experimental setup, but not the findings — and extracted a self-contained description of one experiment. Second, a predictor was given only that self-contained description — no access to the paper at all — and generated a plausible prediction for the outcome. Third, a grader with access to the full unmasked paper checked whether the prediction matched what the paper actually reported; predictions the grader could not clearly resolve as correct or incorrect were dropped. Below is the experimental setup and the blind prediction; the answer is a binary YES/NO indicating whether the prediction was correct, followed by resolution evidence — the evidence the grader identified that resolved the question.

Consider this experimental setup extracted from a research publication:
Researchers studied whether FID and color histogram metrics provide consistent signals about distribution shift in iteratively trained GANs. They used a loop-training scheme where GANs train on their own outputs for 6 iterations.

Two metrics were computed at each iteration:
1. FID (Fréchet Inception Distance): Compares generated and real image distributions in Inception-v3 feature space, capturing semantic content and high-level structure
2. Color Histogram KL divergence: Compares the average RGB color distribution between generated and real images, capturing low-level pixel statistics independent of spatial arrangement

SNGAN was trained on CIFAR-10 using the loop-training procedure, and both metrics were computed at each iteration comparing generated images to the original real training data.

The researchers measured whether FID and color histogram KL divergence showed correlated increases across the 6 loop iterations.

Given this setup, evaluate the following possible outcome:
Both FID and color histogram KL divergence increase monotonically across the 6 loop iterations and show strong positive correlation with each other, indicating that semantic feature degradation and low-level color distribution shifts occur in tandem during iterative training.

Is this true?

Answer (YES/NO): YES